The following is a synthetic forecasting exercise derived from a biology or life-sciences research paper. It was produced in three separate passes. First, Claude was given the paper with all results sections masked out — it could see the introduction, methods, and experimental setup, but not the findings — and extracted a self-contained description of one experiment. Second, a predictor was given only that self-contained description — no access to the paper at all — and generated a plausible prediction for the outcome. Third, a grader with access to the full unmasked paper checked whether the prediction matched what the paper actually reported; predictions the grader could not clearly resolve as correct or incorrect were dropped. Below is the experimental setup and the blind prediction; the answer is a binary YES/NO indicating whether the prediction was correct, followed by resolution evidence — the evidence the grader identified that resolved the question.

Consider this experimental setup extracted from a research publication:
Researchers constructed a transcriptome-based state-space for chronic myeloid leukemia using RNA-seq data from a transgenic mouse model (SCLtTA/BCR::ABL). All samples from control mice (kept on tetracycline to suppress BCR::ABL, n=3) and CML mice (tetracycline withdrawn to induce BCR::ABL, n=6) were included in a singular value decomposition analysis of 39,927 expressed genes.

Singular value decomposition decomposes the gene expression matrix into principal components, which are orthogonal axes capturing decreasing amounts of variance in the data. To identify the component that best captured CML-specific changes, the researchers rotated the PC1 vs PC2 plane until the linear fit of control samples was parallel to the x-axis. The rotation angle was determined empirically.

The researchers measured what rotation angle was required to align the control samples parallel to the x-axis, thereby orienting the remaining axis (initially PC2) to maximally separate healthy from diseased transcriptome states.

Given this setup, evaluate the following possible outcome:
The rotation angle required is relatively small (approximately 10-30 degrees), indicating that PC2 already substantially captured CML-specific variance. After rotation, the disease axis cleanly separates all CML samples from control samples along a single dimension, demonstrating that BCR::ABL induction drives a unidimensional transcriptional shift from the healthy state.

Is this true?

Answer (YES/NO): NO